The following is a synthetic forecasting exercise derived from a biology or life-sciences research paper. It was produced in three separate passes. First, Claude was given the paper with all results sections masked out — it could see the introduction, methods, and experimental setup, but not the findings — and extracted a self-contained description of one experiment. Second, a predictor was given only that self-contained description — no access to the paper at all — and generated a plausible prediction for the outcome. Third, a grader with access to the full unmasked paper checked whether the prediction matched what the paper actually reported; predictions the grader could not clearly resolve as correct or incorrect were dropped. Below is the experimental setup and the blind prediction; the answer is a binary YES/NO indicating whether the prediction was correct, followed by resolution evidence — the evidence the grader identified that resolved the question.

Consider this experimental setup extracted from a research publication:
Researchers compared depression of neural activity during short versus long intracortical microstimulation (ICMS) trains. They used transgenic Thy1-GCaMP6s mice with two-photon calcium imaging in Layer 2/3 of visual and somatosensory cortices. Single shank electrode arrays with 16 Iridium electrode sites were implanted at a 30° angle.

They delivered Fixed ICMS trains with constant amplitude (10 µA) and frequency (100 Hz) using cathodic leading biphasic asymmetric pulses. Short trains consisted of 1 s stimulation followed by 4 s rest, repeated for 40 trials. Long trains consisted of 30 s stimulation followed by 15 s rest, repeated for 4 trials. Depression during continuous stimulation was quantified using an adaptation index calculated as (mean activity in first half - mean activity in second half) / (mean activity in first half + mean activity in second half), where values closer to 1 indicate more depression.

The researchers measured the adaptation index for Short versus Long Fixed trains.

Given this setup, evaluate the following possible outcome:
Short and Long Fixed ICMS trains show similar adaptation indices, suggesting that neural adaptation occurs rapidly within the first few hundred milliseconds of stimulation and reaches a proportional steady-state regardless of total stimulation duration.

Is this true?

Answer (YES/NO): NO